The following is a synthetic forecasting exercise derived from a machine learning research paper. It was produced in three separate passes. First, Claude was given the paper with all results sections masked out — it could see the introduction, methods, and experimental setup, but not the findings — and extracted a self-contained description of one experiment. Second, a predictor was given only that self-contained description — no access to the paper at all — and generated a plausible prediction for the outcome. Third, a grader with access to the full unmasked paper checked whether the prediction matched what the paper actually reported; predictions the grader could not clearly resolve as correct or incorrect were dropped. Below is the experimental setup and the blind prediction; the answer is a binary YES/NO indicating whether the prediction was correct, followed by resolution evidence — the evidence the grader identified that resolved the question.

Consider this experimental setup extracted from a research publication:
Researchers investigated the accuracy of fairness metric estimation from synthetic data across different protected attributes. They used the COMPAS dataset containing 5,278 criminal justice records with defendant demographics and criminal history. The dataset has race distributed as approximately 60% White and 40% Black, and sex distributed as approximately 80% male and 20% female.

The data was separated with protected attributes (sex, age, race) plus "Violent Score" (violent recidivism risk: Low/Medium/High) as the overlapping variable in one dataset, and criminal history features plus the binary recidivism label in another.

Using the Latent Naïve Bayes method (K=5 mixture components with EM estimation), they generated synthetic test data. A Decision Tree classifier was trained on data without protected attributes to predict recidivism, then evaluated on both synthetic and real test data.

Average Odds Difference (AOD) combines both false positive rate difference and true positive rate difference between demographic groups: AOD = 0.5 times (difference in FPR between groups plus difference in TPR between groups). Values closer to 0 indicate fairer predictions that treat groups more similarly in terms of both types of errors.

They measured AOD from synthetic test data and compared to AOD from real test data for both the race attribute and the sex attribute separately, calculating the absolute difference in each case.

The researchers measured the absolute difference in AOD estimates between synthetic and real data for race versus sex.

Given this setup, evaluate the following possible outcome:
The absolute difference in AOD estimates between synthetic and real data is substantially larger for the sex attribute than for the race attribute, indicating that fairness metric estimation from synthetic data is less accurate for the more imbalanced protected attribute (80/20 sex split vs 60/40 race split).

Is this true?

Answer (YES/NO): NO